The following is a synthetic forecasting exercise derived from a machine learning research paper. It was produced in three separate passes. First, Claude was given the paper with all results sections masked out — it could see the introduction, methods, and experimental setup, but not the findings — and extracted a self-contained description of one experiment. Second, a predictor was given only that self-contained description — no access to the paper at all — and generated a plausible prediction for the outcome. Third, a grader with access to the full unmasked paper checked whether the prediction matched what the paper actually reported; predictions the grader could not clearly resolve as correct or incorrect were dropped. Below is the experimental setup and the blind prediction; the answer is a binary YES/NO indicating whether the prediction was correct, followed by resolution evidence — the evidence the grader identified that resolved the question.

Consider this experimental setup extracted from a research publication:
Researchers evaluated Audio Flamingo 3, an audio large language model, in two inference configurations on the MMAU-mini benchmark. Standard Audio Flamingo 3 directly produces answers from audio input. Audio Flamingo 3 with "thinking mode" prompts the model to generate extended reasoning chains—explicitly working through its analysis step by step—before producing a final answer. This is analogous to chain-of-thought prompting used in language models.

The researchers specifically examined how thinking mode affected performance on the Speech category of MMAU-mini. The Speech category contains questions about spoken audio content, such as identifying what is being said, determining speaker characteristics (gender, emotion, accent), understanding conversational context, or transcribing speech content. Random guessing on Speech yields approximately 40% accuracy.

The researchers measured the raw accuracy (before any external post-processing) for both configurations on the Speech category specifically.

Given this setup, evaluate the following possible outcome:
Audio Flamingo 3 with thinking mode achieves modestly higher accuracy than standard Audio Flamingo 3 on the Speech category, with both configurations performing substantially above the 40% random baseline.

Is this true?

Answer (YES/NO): NO